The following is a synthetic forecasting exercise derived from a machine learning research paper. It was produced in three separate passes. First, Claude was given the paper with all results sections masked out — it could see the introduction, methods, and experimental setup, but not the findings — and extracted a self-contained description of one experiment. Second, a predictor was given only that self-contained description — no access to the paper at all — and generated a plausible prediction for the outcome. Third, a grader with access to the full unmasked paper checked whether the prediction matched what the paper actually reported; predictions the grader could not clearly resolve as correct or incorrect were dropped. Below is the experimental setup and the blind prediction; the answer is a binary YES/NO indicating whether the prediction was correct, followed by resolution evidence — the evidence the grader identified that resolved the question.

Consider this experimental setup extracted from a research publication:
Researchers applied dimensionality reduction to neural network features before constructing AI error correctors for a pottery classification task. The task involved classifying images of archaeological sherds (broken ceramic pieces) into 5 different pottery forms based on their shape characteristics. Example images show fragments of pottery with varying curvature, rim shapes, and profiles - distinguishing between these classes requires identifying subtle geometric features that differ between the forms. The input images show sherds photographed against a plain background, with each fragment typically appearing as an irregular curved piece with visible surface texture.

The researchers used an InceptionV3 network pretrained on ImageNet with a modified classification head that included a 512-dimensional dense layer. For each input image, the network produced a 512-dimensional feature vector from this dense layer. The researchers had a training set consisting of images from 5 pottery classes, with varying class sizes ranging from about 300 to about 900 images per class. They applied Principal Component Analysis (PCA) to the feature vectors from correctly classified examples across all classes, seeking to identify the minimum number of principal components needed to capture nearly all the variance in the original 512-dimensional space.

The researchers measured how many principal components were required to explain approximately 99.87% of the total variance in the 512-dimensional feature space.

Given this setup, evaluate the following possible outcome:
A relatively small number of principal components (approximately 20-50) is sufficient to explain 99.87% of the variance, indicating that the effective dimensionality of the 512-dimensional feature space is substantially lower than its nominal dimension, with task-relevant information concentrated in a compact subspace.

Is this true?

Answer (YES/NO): NO